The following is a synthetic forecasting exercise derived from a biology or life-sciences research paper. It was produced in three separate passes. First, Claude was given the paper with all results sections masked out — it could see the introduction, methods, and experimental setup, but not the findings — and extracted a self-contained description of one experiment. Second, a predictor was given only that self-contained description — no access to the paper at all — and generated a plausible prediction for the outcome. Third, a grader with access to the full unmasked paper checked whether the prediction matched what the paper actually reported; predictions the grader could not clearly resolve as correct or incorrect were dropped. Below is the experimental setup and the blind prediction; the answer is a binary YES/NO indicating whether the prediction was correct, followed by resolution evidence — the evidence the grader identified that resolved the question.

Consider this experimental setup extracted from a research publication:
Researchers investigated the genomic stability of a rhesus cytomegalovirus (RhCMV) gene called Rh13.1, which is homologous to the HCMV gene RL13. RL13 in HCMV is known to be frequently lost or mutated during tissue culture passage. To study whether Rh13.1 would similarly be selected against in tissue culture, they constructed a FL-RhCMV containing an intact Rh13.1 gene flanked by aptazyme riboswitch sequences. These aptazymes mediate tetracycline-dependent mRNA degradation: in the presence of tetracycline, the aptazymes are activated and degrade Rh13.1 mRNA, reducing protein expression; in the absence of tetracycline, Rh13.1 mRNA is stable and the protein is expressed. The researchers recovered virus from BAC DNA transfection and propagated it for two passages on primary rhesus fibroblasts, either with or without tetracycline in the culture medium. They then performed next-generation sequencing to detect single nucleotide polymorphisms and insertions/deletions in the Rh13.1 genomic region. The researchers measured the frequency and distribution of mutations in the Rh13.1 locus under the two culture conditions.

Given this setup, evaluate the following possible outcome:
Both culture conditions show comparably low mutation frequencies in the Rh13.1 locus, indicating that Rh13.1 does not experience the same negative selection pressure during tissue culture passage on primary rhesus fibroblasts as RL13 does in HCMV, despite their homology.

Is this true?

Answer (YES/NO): NO